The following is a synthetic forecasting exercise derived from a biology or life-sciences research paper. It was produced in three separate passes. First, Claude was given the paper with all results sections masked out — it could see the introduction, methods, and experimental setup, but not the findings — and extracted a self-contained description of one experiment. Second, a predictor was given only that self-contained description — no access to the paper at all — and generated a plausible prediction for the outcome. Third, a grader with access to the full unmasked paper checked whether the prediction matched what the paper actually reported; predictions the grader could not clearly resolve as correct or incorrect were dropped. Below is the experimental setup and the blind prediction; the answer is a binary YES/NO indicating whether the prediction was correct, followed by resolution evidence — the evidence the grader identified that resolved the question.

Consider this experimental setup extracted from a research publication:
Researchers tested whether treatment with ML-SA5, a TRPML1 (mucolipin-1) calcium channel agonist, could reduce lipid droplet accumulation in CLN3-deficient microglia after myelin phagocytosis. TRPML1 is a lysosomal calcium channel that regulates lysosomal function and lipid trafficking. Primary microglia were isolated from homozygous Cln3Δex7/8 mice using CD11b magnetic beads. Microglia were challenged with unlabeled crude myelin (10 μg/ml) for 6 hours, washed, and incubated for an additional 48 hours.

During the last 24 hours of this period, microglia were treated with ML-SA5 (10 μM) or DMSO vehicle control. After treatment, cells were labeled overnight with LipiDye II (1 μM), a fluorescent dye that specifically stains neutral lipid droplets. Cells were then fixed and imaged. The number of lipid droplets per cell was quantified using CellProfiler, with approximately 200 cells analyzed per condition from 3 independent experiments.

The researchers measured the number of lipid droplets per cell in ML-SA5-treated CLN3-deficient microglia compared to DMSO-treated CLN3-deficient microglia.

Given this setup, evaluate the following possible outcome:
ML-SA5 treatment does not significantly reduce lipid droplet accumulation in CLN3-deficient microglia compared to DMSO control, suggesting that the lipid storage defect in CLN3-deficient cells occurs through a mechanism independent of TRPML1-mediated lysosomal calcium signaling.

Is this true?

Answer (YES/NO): NO